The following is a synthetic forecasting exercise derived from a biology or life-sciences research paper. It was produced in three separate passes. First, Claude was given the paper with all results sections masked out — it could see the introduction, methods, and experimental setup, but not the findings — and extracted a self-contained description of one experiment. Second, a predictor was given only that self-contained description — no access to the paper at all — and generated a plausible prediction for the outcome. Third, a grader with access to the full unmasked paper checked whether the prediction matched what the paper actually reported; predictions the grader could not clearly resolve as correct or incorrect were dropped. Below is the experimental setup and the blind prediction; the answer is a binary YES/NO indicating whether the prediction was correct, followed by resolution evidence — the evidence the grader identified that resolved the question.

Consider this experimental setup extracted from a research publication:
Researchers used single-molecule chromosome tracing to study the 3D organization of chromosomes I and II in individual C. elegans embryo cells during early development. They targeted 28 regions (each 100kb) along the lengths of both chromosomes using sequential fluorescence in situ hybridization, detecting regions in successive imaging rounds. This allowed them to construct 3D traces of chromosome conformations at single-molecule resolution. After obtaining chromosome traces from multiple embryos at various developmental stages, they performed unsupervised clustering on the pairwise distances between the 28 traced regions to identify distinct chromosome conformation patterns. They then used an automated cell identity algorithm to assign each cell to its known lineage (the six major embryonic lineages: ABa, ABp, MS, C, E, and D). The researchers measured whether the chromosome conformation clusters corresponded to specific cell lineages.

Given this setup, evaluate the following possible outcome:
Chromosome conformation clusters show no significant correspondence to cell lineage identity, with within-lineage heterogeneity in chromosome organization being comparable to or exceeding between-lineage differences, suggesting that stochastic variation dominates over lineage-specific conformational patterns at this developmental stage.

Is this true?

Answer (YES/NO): YES